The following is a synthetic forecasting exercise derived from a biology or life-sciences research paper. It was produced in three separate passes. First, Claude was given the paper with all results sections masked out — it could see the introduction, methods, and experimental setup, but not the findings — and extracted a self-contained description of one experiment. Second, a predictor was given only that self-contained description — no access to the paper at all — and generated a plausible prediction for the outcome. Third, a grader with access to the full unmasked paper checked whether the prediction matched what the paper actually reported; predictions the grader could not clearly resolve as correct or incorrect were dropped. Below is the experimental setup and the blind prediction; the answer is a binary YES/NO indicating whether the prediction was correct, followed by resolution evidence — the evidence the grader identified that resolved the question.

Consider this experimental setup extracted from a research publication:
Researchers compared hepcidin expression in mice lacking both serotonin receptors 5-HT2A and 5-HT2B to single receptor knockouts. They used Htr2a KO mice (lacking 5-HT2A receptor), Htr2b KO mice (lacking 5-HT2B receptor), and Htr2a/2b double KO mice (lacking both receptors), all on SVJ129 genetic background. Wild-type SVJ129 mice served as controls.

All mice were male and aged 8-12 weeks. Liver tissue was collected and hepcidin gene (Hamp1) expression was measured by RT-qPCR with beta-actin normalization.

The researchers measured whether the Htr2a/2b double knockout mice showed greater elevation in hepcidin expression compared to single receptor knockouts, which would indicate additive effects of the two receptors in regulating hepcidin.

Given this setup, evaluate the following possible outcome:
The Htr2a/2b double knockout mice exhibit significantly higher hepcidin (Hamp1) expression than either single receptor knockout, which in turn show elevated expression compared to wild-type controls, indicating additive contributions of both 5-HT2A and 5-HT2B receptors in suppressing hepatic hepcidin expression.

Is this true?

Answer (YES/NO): NO